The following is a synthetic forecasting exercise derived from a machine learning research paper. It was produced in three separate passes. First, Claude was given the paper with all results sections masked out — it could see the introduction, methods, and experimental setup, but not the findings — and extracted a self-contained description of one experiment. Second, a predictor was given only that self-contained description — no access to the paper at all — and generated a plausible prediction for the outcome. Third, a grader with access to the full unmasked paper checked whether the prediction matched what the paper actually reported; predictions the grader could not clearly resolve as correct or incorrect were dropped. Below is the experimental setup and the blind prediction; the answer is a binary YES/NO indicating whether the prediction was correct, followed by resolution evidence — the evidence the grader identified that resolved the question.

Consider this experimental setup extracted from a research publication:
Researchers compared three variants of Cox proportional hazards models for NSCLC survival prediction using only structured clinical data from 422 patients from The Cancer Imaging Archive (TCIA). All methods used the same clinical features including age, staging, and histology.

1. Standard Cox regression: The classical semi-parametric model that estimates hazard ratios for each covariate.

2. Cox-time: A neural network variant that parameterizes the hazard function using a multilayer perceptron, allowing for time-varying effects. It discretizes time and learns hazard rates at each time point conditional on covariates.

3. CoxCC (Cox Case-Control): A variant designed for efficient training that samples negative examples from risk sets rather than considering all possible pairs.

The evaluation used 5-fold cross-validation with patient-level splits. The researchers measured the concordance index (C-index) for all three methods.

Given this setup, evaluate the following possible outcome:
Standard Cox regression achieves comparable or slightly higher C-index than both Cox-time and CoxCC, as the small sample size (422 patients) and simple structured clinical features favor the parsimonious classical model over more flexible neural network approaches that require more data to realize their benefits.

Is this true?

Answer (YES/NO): NO